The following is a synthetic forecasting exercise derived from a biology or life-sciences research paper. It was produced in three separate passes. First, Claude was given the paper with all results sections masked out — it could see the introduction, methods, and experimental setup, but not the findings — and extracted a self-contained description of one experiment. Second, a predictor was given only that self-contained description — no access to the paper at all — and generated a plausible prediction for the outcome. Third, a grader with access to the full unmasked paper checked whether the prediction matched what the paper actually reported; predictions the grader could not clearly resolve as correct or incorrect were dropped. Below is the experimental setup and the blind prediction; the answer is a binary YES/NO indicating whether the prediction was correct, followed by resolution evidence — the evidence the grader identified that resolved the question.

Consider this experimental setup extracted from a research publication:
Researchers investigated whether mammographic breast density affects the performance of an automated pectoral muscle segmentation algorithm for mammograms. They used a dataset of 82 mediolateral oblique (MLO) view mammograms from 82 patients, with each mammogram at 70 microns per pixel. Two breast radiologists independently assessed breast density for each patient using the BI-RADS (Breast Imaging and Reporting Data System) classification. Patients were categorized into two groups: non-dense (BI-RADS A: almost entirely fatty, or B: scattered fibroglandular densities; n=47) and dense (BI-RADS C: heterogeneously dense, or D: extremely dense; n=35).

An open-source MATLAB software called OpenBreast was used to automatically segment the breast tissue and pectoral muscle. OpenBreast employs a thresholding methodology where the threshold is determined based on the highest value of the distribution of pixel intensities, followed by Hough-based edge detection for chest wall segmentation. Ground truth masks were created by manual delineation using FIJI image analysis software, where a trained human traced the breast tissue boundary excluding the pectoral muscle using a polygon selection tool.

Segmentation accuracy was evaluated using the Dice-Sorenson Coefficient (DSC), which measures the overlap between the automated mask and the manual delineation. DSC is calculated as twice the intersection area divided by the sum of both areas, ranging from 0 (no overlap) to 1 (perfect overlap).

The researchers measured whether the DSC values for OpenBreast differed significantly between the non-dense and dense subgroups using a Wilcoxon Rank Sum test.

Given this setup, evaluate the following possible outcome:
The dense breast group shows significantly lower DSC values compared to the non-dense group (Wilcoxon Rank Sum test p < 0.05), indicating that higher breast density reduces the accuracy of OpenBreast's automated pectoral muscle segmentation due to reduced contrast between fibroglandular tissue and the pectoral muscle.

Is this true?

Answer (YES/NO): NO